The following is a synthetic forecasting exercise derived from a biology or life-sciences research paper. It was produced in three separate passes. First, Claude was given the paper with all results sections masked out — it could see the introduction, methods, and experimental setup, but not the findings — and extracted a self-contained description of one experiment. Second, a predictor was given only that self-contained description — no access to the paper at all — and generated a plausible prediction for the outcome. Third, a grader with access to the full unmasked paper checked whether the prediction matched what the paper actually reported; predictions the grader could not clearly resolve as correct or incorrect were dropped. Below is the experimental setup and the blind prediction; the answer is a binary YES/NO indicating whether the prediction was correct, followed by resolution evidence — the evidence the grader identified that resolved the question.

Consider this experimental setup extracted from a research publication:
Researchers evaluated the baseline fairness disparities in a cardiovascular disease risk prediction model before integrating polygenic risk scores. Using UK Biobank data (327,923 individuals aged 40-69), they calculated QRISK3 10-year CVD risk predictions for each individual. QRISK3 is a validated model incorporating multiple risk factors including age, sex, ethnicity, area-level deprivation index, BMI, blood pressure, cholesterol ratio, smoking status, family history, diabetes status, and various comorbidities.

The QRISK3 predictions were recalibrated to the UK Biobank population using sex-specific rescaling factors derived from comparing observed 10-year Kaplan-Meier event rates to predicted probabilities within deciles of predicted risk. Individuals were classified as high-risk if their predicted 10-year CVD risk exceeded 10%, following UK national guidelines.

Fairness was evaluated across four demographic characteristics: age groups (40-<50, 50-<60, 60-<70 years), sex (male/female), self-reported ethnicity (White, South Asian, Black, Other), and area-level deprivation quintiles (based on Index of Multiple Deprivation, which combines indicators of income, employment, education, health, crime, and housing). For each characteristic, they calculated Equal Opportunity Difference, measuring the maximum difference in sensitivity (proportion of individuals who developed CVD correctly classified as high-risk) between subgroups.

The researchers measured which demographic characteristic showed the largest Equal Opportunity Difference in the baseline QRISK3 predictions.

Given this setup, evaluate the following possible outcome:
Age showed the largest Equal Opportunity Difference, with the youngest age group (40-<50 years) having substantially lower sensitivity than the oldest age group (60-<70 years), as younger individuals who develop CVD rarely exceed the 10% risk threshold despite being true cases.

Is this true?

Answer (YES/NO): NO